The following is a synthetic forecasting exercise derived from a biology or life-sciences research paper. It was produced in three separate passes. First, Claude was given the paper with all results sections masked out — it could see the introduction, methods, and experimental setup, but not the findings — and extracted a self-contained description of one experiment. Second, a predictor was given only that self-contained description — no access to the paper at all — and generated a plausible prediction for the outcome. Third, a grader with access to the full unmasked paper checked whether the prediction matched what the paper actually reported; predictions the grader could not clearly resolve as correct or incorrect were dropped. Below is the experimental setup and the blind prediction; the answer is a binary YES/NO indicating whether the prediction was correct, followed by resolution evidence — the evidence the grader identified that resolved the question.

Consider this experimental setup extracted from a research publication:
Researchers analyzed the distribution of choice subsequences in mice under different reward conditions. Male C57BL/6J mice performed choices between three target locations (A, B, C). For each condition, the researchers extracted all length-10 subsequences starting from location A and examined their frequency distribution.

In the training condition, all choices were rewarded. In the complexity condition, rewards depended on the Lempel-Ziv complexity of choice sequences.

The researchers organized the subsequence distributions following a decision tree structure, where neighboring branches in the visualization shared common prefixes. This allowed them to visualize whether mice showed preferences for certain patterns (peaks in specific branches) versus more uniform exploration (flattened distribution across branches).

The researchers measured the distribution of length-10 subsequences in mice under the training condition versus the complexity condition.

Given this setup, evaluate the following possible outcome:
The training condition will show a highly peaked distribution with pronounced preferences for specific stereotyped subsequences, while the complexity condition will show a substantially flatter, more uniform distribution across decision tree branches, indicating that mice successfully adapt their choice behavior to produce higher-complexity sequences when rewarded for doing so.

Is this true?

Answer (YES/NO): YES